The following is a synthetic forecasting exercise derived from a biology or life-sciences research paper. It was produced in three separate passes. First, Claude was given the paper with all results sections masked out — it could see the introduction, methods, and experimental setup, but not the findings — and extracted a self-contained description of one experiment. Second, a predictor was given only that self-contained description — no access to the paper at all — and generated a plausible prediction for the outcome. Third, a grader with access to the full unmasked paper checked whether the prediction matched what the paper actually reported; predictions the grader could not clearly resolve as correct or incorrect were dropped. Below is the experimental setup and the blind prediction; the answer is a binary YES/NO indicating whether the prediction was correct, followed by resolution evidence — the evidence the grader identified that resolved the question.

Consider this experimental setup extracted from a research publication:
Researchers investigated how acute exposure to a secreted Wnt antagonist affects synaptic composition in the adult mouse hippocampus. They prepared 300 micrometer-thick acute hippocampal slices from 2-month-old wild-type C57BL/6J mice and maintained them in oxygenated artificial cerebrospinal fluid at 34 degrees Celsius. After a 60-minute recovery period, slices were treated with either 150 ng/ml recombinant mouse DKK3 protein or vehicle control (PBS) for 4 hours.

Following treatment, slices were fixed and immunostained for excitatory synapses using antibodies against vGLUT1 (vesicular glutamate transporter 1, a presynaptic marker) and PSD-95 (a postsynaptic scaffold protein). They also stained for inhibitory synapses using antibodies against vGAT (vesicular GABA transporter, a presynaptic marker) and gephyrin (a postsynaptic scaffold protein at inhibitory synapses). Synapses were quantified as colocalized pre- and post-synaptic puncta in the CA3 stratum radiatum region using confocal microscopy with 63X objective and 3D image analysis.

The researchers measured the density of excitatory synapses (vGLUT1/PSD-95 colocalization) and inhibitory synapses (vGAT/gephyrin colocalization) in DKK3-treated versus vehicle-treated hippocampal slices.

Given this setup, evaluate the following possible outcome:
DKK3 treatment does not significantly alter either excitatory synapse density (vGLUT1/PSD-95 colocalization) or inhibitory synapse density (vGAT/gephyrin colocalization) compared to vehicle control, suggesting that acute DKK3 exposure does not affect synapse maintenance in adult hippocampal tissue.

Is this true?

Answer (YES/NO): NO